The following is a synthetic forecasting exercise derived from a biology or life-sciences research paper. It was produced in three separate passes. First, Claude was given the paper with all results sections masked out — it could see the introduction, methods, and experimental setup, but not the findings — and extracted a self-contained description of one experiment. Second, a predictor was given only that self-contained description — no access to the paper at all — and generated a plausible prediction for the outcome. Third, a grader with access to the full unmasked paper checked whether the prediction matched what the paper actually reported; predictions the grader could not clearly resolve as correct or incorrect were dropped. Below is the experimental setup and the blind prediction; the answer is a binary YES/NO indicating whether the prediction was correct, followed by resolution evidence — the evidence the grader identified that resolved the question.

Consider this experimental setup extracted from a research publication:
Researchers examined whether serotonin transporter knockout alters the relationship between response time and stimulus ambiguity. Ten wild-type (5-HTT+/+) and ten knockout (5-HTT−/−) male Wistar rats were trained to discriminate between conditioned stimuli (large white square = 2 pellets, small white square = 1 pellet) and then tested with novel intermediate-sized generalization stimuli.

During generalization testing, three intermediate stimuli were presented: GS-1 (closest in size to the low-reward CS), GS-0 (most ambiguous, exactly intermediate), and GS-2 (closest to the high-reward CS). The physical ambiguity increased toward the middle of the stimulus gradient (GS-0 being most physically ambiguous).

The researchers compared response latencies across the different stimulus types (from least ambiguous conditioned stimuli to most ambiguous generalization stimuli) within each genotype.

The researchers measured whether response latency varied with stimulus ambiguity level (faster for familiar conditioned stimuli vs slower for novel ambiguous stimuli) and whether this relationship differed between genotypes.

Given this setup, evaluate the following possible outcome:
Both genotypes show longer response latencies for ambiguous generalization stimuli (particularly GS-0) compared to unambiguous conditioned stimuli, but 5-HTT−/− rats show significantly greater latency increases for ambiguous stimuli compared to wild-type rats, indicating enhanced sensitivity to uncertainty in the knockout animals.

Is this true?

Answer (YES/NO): NO